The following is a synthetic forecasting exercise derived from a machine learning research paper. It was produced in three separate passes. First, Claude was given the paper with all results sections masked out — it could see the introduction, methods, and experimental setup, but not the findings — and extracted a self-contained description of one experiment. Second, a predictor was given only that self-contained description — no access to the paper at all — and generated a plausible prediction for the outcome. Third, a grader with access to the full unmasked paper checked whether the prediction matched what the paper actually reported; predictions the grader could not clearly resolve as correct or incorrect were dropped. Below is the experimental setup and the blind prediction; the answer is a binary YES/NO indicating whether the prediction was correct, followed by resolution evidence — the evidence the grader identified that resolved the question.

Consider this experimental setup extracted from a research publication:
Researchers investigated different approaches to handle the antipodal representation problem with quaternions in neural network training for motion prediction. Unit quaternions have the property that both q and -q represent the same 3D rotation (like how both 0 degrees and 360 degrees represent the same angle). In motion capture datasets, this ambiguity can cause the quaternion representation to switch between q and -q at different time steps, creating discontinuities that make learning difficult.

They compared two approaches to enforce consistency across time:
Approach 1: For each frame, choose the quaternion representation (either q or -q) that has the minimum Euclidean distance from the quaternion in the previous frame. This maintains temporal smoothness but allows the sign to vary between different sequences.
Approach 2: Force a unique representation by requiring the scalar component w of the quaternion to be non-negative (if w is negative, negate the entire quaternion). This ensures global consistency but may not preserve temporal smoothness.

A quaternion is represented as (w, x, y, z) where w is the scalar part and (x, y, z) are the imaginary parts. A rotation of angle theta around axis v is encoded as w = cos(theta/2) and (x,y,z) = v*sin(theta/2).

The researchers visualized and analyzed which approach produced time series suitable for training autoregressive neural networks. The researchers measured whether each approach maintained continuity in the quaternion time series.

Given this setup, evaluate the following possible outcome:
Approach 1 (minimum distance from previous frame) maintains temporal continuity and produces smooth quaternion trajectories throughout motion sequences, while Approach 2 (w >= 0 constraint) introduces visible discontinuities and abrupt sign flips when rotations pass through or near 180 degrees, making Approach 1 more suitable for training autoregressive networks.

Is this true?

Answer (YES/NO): YES